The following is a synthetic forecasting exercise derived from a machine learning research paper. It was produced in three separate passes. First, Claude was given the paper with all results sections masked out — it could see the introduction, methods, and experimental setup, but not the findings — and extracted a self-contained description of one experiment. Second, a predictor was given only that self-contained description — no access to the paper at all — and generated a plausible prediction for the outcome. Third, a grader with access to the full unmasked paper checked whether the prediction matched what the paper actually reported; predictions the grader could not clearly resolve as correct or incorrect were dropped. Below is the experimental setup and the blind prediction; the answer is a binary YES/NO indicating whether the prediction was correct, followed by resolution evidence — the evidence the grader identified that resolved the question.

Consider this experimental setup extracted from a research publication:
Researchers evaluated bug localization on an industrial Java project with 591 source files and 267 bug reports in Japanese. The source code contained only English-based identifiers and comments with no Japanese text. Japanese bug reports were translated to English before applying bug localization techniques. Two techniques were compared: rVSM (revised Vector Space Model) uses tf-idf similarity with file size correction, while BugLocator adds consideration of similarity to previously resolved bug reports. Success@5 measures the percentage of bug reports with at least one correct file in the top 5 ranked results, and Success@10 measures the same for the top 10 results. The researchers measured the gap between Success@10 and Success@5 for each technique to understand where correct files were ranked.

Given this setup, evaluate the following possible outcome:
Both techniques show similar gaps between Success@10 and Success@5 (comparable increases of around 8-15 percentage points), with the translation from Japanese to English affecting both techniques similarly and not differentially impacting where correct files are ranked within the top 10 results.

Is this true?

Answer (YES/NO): NO